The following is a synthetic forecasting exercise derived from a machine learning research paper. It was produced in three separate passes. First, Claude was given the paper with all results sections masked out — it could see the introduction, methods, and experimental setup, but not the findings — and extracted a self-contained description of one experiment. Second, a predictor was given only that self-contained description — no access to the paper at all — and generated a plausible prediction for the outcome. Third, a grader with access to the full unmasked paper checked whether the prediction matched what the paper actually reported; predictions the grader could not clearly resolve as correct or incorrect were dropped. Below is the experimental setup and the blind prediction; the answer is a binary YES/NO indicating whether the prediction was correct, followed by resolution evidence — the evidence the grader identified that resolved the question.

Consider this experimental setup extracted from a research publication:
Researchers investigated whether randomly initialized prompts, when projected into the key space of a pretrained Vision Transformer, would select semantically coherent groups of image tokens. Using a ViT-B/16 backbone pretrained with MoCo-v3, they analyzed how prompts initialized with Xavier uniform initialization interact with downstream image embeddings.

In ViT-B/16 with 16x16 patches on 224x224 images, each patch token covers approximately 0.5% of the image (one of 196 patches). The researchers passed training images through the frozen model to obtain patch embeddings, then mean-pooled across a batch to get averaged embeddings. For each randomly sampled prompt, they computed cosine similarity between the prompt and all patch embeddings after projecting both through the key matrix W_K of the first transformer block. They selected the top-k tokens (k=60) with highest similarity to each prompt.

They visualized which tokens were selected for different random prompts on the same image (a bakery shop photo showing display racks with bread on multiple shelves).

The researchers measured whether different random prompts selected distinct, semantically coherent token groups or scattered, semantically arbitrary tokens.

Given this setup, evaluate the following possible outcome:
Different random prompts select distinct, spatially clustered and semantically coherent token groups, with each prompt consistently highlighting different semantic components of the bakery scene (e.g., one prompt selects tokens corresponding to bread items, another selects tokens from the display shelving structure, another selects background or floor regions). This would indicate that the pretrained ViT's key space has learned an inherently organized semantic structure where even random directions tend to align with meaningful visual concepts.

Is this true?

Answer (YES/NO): YES